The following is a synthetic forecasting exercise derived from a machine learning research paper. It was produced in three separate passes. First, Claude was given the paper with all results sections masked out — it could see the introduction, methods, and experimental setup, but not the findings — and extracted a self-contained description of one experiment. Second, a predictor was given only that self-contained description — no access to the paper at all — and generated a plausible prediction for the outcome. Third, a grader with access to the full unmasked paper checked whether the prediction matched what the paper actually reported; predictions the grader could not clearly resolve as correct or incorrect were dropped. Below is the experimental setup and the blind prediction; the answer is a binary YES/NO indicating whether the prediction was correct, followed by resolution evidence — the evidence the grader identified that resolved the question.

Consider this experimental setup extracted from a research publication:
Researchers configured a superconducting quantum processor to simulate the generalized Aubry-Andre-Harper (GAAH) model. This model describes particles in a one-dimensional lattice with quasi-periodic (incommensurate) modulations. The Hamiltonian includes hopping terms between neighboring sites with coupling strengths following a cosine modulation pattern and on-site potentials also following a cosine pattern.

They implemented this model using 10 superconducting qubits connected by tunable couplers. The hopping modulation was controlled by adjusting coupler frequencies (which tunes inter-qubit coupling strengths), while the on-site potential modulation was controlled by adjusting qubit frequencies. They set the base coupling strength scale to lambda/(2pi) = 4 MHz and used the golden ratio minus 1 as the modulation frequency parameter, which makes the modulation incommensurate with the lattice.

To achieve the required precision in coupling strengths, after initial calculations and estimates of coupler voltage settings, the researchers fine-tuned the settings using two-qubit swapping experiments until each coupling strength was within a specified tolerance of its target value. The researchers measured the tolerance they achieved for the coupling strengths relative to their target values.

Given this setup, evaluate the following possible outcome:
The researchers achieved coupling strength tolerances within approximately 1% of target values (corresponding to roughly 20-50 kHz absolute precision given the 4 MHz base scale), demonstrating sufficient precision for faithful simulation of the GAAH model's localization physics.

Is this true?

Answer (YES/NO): NO